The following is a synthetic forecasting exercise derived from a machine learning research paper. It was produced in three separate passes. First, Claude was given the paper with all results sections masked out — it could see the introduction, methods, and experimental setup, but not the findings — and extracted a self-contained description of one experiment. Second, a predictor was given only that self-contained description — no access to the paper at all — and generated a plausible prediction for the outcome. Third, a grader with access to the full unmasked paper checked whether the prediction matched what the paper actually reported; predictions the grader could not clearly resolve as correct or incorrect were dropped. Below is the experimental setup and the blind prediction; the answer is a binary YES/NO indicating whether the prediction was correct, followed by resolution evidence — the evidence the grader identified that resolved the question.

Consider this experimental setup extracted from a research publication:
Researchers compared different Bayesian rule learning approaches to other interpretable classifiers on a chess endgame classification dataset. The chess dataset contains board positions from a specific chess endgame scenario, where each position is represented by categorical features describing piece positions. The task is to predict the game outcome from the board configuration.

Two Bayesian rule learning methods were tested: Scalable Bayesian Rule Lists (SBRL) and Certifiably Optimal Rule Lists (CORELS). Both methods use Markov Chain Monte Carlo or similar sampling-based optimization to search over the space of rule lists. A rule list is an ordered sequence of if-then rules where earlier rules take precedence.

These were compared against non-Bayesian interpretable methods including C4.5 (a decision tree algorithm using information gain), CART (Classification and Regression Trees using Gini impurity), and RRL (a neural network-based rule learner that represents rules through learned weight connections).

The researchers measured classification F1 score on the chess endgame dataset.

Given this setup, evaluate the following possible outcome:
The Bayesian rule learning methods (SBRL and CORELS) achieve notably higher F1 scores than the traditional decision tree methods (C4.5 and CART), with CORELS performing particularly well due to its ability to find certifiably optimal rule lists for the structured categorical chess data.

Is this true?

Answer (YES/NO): NO